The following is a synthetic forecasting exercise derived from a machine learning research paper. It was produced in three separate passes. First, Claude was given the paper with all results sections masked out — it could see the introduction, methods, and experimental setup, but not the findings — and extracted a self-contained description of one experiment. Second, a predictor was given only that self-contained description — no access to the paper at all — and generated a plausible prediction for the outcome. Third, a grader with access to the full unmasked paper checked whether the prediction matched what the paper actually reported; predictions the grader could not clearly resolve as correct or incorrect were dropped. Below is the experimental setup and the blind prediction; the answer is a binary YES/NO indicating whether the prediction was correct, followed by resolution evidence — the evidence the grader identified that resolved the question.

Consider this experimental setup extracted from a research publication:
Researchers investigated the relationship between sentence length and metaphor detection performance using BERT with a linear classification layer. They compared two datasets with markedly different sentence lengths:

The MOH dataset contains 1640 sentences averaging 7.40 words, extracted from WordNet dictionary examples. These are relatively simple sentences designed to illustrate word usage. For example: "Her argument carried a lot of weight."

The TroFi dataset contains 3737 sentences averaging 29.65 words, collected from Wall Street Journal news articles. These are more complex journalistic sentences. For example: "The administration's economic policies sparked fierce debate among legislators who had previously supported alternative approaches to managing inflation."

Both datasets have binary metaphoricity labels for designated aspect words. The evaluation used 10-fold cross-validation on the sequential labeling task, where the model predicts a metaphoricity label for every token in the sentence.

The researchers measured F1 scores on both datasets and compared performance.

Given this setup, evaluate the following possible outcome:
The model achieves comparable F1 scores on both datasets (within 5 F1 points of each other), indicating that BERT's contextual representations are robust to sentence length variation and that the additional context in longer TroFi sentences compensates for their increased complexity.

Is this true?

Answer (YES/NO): NO